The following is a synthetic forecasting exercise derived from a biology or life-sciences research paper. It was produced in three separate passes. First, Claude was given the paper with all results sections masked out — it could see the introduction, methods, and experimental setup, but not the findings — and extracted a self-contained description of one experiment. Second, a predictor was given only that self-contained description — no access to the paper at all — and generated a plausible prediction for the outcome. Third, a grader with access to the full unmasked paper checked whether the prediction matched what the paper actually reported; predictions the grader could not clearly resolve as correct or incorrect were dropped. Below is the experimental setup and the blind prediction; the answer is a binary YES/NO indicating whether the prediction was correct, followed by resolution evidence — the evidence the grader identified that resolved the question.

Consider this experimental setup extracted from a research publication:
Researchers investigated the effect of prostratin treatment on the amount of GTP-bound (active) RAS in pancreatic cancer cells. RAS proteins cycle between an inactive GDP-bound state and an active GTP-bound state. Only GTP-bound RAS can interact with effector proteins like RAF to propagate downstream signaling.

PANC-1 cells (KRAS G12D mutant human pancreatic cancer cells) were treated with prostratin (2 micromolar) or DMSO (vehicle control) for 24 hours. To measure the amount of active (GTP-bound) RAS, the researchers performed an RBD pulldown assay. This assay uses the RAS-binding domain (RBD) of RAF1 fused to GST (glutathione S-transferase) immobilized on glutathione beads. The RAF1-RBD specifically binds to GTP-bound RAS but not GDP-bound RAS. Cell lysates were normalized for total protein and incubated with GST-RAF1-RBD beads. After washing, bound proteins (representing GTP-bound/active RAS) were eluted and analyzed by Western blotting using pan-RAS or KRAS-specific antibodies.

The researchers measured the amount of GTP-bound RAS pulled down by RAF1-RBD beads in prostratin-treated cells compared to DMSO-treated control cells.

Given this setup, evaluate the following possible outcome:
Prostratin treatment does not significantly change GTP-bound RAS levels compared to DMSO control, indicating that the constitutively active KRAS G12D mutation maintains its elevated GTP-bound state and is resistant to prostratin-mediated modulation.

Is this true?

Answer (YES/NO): YES